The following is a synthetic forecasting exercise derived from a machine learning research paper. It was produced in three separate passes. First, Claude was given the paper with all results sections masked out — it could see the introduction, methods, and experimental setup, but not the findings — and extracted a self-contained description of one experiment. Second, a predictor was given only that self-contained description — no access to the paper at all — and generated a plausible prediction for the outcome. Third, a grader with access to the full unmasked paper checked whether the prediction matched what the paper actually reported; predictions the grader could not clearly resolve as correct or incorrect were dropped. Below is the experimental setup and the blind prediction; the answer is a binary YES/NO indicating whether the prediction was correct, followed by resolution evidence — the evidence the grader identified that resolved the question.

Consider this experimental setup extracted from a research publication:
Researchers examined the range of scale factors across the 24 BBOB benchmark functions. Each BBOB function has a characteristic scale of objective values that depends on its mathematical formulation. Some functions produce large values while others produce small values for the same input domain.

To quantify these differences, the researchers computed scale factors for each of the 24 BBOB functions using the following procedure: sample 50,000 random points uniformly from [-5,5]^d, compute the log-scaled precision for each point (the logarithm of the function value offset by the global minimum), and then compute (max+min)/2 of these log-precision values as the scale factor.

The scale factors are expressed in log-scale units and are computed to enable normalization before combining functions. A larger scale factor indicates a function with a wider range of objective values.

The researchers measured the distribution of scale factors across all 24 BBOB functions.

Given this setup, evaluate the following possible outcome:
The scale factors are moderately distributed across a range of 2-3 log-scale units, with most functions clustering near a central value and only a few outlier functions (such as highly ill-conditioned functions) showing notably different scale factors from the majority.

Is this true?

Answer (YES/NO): NO